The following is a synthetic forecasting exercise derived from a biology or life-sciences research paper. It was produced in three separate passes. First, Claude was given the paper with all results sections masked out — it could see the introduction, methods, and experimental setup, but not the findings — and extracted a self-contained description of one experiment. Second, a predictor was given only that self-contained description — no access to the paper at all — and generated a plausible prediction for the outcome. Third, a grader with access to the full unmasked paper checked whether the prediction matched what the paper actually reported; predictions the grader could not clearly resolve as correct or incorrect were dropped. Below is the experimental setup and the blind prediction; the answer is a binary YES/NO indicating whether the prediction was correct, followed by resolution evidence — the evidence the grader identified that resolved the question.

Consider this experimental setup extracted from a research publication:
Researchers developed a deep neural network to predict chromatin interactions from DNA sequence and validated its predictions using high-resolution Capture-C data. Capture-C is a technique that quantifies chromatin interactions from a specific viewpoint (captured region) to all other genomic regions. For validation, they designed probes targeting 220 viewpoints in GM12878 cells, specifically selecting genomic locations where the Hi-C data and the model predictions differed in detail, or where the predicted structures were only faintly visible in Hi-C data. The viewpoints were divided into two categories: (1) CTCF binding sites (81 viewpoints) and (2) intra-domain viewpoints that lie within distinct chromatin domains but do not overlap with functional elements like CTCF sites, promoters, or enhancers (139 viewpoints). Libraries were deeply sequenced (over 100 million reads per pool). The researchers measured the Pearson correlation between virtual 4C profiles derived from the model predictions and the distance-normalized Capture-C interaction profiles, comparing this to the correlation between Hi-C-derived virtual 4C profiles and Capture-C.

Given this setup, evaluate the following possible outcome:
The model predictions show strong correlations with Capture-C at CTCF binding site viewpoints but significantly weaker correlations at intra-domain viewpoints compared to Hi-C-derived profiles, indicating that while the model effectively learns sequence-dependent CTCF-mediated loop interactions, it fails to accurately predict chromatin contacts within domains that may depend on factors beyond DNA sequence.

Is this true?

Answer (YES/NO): NO